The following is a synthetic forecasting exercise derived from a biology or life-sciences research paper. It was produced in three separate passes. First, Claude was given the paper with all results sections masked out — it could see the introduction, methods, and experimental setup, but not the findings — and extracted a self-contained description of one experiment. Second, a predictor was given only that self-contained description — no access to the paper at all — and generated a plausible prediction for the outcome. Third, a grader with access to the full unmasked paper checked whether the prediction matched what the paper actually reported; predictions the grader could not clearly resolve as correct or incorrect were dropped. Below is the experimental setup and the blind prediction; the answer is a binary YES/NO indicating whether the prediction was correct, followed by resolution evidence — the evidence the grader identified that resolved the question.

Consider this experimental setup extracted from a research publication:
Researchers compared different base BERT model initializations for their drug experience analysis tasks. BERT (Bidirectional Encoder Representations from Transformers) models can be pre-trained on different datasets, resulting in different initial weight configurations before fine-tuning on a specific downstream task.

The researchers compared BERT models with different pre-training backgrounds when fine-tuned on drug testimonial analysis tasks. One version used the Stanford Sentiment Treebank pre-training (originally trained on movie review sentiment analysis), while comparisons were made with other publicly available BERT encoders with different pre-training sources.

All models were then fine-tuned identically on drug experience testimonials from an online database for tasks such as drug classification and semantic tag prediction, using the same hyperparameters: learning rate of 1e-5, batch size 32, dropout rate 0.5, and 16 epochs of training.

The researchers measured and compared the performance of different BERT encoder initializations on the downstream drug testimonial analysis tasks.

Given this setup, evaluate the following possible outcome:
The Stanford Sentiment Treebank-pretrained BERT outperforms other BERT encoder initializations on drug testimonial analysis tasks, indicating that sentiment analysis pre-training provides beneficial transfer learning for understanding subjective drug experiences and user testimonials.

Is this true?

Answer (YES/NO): NO